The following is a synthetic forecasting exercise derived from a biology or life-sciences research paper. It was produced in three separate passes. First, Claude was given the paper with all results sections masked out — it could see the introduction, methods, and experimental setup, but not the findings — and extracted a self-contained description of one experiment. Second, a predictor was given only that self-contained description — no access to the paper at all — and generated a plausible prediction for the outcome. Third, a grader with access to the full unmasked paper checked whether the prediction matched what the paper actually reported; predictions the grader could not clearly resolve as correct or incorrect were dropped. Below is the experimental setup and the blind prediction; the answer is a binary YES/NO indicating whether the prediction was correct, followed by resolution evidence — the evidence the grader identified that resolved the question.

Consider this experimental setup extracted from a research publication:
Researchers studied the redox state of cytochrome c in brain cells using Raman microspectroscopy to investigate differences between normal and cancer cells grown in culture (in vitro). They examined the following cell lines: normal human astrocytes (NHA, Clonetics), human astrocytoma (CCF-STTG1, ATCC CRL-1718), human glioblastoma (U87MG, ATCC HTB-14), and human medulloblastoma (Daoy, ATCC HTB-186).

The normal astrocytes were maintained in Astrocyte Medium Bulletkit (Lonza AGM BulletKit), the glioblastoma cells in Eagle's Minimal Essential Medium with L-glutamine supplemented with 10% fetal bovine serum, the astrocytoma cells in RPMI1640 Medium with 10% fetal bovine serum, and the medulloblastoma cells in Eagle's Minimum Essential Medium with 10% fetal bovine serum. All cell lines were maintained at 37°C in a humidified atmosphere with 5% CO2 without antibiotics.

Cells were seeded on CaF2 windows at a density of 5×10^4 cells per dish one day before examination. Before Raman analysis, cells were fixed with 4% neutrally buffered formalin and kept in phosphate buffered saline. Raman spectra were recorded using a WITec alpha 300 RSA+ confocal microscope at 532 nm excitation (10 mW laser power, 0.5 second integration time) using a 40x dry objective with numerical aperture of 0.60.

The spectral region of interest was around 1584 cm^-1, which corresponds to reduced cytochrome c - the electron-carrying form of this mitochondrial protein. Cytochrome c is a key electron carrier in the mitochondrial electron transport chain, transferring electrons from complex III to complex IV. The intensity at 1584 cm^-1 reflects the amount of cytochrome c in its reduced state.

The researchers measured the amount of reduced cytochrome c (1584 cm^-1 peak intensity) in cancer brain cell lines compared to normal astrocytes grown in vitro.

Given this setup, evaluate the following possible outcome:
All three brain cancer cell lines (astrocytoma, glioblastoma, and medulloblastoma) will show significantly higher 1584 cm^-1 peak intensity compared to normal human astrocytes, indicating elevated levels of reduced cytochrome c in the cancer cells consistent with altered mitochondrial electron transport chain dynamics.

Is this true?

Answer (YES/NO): NO